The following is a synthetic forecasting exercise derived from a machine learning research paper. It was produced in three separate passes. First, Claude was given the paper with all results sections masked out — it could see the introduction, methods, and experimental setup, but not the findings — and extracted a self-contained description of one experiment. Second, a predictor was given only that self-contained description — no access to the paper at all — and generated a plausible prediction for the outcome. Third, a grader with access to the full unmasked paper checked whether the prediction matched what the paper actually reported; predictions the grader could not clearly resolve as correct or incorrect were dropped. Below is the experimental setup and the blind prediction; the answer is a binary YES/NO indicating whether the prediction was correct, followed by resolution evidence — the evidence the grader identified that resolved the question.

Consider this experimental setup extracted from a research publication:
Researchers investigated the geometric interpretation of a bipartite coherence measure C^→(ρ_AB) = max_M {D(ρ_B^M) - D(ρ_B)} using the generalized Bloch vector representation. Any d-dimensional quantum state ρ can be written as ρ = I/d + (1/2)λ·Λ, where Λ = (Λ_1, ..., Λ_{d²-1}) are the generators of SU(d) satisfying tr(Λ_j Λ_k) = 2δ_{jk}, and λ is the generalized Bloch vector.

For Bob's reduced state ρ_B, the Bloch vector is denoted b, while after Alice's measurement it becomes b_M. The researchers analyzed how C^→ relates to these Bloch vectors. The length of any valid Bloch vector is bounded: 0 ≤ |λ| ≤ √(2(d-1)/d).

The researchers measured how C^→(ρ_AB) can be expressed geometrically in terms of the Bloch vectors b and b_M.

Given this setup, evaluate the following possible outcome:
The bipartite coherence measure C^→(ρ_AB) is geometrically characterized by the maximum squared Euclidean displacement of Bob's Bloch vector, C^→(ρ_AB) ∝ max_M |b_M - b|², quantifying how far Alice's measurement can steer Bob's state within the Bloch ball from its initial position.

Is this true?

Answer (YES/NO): NO